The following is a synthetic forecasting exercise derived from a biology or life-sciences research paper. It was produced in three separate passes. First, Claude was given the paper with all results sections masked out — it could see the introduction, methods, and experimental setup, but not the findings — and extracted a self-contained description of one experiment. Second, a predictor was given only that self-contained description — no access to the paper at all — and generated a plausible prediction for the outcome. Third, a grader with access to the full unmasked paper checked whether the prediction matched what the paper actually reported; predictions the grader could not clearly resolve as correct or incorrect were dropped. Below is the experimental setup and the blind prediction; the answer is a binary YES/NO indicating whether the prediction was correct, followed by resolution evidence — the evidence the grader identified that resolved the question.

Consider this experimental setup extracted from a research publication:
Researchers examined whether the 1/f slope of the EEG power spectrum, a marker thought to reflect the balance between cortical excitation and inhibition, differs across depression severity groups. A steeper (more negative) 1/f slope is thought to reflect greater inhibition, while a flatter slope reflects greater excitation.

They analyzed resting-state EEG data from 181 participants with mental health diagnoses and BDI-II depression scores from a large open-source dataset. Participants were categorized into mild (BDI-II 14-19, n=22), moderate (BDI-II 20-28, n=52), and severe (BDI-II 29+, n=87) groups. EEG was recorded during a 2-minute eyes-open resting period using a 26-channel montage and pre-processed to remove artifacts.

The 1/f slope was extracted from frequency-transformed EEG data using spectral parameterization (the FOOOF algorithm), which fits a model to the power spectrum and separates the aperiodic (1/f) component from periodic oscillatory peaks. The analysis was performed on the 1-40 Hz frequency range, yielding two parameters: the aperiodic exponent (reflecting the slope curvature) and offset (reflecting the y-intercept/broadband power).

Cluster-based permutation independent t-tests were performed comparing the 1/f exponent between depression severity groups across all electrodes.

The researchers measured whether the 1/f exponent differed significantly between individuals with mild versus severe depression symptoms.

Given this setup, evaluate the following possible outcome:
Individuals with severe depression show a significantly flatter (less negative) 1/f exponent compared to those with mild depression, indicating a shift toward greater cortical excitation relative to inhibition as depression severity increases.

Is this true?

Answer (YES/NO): NO